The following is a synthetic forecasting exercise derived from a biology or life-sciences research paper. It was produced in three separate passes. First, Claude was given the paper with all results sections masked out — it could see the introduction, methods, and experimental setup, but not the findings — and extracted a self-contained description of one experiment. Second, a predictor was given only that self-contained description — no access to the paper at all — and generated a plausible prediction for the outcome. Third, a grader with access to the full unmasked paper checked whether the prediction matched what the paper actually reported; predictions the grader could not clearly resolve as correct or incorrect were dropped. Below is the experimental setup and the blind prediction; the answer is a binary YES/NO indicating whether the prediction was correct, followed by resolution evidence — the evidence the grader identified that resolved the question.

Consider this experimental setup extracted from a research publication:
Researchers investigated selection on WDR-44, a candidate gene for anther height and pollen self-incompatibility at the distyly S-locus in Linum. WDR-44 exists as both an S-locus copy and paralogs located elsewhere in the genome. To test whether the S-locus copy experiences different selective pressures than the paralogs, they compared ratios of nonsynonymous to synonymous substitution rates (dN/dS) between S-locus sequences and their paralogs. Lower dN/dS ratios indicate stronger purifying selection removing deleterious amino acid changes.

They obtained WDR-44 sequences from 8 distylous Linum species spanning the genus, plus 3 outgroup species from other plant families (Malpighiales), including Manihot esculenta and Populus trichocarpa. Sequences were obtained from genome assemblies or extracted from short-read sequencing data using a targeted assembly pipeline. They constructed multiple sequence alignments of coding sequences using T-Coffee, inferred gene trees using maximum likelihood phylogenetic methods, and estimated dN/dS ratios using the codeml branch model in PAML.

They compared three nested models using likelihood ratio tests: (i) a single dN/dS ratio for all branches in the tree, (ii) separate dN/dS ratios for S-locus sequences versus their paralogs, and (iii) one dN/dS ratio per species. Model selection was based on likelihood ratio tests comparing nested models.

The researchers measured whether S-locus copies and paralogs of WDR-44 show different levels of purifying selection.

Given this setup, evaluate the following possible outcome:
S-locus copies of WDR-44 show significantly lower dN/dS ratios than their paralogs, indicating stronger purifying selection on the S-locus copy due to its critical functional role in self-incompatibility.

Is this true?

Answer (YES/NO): NO